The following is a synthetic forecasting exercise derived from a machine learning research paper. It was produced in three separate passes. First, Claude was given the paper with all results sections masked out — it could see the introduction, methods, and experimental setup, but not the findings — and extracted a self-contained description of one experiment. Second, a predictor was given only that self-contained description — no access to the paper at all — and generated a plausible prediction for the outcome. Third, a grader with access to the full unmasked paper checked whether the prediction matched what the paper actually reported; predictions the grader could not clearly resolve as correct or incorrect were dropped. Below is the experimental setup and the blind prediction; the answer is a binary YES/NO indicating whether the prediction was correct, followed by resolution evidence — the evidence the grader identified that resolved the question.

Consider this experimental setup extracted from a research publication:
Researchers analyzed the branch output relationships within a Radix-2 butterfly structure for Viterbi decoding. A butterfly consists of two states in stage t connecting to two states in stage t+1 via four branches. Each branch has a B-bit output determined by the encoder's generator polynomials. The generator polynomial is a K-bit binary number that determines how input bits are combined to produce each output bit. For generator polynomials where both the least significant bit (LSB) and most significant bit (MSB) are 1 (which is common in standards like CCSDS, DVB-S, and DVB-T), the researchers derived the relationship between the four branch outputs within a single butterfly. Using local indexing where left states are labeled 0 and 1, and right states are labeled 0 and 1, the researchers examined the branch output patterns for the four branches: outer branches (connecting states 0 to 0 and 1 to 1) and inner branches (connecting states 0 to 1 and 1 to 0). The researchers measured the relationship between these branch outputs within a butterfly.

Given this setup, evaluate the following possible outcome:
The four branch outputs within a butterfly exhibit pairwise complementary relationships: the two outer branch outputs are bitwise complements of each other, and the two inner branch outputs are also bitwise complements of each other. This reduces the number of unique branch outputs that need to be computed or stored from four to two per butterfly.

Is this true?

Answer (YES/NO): NO